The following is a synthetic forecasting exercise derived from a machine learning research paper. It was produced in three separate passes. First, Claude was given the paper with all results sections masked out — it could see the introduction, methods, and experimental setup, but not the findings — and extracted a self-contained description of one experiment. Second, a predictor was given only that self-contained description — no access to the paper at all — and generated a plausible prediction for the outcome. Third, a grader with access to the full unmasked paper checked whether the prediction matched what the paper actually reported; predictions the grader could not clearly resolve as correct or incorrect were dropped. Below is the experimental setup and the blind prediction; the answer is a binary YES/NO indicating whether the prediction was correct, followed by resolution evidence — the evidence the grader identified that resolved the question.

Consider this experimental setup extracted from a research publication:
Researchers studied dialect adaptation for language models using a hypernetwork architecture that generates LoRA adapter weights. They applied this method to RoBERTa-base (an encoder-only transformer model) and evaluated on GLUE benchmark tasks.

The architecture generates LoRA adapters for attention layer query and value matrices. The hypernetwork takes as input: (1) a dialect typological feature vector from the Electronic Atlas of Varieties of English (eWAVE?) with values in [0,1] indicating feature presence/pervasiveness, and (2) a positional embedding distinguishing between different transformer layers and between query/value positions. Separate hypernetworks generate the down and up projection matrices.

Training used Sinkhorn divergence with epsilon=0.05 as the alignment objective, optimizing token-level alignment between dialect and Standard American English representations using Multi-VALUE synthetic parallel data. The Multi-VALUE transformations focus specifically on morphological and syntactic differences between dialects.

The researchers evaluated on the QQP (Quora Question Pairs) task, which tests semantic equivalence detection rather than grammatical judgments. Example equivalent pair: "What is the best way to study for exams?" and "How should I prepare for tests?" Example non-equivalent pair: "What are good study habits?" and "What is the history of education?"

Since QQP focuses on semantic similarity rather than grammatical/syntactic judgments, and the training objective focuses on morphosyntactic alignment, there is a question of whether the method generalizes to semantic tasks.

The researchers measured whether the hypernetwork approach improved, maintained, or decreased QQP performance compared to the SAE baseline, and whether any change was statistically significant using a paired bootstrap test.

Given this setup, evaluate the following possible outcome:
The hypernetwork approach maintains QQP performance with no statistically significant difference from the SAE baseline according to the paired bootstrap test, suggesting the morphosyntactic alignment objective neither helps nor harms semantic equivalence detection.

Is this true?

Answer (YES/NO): NO